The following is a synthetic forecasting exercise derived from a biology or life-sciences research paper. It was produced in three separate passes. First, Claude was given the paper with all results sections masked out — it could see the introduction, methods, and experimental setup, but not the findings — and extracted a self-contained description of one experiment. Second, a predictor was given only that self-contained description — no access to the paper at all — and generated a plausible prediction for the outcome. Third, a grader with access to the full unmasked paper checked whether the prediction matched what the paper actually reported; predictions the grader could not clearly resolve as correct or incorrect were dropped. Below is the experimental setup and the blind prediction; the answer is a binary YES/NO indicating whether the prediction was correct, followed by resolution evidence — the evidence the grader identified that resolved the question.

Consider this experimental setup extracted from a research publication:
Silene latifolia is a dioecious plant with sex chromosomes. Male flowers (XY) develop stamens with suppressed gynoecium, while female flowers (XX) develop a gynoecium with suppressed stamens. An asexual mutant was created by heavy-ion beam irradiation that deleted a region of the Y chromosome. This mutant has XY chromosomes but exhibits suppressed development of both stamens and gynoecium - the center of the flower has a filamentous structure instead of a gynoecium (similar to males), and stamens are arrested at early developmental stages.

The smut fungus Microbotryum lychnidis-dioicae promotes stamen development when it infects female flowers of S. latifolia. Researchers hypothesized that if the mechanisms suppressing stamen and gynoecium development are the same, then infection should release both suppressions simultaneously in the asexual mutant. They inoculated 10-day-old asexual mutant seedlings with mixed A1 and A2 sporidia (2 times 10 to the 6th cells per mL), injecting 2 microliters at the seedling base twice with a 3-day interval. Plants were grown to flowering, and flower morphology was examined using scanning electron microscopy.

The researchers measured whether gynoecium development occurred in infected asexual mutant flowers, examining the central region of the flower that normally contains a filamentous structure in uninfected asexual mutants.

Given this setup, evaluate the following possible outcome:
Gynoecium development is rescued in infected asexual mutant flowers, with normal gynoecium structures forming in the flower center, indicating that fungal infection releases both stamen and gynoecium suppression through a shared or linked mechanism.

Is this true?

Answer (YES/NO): NO